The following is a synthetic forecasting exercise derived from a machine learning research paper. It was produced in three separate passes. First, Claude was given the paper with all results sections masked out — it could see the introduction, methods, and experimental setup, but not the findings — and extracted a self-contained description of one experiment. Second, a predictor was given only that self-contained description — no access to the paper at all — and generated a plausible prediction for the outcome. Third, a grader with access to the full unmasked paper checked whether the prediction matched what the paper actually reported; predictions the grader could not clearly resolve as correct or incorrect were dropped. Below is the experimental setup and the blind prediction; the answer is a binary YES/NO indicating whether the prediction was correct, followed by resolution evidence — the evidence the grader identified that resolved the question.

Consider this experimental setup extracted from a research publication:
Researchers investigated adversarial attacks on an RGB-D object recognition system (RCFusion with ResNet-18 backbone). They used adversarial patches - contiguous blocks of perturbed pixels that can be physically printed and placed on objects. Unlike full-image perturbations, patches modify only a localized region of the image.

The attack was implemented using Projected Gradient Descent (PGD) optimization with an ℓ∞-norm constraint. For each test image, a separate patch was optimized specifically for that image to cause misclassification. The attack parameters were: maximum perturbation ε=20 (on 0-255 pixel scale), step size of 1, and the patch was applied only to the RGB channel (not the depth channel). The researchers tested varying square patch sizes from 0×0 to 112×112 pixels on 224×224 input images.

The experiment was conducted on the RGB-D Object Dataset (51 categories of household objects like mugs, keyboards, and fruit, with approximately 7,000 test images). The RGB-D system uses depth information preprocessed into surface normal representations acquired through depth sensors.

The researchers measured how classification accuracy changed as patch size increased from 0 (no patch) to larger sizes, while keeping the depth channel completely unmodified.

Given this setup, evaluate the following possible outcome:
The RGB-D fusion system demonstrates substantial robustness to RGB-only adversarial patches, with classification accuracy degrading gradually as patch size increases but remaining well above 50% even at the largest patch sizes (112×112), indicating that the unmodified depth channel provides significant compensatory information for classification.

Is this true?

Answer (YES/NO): NO